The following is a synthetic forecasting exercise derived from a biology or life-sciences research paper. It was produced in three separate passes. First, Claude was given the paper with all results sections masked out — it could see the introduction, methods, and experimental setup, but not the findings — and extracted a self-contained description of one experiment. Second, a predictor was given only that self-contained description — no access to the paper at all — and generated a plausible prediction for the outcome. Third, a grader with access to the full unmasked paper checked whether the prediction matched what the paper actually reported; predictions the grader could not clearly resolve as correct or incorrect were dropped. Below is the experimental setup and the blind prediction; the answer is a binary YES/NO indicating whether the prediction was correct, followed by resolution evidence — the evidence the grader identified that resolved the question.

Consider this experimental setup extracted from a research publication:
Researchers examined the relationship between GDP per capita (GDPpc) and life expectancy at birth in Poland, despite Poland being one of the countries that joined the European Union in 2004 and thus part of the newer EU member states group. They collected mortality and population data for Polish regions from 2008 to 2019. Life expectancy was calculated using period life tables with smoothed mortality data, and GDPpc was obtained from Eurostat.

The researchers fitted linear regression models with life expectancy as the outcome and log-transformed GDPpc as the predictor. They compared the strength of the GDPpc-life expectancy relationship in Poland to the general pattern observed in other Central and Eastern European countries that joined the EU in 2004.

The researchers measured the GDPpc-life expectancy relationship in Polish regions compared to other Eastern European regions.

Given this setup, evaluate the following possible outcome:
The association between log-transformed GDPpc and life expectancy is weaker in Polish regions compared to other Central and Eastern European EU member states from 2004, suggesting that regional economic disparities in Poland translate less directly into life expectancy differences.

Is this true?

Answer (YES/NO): YES